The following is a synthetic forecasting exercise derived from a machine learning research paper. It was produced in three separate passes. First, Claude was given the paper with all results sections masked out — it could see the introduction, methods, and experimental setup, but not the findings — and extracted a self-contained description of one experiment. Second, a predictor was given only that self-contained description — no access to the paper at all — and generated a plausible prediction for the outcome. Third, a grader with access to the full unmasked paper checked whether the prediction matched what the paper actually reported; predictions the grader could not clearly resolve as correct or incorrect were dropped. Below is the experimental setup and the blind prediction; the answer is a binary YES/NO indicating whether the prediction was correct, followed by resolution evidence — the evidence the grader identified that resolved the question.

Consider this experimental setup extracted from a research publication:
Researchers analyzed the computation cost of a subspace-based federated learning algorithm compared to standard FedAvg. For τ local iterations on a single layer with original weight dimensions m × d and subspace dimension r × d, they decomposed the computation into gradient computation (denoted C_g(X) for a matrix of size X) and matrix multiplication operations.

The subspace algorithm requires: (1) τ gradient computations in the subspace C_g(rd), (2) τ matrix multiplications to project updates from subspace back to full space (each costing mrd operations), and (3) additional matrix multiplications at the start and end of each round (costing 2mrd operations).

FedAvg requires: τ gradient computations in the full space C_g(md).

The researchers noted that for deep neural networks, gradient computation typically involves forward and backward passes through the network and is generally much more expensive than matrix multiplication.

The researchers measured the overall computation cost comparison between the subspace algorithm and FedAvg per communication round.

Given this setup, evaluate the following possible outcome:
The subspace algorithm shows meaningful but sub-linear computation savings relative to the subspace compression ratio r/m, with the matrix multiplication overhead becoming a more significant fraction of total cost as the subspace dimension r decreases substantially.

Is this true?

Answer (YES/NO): NO